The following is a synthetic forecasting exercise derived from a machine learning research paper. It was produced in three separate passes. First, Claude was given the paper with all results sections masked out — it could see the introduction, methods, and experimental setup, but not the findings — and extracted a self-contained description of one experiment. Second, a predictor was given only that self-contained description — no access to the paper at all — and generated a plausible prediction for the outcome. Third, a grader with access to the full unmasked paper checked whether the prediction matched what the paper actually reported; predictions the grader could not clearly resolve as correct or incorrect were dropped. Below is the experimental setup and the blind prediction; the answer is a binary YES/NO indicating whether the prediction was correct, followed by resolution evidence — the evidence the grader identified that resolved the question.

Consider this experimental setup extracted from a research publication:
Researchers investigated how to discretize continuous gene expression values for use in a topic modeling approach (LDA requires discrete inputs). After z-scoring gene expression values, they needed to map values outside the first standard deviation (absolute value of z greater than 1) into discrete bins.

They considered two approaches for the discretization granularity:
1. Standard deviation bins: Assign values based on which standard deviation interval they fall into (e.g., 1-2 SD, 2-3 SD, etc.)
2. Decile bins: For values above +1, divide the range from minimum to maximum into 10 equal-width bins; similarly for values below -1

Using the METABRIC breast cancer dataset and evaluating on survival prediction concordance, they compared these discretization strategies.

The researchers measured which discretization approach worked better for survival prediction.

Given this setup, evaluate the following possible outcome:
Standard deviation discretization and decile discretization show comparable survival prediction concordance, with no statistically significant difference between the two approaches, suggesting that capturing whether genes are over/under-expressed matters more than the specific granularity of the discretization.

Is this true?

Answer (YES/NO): NO